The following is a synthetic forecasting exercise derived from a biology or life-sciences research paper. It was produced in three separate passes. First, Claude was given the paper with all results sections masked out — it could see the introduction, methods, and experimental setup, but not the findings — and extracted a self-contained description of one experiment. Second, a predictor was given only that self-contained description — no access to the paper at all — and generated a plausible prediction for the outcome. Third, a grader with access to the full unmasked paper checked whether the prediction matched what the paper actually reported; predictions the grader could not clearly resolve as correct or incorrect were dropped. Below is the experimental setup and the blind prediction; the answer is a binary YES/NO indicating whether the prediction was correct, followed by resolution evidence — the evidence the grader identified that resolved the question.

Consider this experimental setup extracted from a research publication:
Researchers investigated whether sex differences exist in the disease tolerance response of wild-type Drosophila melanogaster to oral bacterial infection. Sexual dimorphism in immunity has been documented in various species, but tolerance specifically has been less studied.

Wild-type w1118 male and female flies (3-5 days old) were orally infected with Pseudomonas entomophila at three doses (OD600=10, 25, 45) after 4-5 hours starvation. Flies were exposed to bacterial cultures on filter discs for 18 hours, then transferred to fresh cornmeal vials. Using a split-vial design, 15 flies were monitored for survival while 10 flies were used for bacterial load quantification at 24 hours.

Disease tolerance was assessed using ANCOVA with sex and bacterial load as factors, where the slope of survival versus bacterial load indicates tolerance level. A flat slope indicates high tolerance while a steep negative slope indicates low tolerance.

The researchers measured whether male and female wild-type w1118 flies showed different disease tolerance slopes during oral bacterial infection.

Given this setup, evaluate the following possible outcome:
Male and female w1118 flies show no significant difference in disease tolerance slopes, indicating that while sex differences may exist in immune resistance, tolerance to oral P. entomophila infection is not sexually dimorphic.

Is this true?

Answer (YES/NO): YES